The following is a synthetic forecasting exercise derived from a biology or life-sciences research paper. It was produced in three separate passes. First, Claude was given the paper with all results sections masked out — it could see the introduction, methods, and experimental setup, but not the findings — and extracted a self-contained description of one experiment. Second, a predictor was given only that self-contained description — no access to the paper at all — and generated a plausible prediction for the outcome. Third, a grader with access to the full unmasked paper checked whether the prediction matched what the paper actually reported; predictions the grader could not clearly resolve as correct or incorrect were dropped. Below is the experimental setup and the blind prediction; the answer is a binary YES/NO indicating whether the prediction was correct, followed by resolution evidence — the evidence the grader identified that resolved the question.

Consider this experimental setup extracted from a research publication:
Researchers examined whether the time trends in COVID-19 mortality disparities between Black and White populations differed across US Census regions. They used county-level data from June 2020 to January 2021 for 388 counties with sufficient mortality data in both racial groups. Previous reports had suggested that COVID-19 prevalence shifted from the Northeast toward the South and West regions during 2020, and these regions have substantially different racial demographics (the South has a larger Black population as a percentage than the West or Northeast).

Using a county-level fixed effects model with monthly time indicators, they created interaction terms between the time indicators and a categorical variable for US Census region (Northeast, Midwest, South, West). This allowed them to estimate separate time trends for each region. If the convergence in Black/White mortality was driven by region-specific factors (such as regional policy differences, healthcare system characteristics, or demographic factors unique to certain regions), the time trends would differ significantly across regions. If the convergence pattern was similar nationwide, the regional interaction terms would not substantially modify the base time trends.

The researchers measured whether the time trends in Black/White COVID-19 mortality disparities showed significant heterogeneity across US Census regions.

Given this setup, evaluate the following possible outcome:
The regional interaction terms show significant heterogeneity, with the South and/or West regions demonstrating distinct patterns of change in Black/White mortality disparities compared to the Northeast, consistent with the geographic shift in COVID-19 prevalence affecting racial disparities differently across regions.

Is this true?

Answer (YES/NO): YES